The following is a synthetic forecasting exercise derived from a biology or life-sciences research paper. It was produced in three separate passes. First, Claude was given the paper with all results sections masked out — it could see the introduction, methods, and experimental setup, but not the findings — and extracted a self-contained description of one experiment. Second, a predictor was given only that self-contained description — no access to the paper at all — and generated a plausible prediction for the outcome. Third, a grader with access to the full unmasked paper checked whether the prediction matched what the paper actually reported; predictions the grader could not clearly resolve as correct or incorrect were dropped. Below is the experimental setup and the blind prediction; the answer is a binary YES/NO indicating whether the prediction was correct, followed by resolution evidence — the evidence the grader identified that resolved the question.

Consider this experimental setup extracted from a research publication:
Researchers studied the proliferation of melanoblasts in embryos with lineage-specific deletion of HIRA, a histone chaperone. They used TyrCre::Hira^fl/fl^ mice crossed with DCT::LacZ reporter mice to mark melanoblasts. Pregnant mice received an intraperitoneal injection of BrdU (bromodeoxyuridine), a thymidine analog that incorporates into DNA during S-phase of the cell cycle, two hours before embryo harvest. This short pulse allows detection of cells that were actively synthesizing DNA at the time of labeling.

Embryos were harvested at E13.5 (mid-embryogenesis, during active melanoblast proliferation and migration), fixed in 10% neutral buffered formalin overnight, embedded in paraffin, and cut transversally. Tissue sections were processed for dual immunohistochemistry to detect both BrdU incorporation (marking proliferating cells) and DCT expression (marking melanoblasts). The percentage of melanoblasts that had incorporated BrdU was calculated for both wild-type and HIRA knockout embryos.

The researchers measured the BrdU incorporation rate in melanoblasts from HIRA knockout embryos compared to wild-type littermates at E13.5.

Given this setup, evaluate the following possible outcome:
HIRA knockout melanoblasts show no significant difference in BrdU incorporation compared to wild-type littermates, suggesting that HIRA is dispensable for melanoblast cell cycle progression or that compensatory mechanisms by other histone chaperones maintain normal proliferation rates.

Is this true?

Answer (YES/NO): YES